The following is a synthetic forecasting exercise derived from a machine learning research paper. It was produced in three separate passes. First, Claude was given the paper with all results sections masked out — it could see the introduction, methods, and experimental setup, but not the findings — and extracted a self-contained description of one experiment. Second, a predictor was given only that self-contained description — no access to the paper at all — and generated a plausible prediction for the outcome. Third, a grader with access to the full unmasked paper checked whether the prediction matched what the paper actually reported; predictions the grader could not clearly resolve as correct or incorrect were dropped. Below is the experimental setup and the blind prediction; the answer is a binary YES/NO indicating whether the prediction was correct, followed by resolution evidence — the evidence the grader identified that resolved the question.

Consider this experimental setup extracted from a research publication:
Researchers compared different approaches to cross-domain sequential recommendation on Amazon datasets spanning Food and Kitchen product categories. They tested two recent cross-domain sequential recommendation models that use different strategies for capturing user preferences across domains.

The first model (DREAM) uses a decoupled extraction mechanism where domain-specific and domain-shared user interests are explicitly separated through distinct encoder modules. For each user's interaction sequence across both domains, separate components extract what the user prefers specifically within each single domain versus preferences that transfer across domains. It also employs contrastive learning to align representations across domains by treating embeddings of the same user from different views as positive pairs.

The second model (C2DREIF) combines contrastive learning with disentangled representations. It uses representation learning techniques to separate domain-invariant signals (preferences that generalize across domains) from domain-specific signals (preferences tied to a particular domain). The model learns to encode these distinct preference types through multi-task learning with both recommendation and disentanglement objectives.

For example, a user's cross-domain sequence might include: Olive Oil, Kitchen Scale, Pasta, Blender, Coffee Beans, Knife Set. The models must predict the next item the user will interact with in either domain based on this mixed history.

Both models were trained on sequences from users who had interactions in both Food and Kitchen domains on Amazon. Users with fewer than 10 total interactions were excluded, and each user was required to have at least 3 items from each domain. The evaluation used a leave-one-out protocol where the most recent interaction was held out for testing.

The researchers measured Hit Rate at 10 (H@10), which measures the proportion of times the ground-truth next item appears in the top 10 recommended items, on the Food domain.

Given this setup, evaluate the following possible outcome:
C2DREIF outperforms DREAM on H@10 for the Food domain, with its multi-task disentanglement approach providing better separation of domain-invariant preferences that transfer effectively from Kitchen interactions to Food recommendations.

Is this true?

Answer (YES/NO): NO